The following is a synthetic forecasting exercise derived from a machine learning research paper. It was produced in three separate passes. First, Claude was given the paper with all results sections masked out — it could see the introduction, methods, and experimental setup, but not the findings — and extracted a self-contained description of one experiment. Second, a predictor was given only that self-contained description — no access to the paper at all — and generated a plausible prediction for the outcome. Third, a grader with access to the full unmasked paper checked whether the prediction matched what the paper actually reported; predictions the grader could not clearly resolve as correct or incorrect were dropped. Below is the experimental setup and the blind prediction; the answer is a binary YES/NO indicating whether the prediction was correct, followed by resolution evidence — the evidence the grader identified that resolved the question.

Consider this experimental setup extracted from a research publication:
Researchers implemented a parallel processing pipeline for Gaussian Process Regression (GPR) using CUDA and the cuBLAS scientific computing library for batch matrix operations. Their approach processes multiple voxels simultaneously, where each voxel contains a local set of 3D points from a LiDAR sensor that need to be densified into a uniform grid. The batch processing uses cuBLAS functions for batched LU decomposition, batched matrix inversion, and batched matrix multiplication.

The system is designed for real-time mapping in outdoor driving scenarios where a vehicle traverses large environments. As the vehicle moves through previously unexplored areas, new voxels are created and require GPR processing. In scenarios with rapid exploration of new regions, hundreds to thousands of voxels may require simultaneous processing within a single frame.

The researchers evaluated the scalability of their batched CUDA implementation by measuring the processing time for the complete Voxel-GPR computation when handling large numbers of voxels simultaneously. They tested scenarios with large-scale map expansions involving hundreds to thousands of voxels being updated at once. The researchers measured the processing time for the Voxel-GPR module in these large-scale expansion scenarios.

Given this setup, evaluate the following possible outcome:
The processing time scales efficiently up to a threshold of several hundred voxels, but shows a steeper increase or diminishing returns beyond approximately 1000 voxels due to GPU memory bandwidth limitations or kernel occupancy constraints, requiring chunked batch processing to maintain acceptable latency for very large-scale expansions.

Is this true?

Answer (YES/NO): NO